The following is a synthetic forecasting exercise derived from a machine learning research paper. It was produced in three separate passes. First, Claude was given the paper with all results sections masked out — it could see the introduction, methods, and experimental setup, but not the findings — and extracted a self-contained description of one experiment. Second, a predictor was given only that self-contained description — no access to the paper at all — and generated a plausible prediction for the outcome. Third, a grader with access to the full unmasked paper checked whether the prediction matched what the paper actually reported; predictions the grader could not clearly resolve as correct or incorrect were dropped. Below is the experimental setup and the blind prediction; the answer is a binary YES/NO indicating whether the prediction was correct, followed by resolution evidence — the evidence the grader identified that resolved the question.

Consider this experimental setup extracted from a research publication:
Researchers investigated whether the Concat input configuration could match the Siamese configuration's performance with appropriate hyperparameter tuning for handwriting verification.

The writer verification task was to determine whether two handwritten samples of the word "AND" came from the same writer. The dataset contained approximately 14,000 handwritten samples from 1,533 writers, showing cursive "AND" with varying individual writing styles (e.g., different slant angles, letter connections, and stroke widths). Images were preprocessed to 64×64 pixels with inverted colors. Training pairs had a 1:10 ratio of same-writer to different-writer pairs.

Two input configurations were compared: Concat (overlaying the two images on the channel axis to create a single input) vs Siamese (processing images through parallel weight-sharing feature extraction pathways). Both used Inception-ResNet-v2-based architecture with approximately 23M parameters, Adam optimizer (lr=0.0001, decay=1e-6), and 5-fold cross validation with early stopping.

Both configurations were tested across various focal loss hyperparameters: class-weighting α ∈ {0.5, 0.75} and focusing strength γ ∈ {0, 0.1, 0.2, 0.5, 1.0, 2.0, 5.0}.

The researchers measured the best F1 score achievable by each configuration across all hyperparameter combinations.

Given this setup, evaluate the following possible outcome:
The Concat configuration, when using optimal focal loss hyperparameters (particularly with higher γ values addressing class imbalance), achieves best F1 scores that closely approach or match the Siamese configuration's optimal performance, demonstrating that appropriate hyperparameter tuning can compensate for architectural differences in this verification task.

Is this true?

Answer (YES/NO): NO